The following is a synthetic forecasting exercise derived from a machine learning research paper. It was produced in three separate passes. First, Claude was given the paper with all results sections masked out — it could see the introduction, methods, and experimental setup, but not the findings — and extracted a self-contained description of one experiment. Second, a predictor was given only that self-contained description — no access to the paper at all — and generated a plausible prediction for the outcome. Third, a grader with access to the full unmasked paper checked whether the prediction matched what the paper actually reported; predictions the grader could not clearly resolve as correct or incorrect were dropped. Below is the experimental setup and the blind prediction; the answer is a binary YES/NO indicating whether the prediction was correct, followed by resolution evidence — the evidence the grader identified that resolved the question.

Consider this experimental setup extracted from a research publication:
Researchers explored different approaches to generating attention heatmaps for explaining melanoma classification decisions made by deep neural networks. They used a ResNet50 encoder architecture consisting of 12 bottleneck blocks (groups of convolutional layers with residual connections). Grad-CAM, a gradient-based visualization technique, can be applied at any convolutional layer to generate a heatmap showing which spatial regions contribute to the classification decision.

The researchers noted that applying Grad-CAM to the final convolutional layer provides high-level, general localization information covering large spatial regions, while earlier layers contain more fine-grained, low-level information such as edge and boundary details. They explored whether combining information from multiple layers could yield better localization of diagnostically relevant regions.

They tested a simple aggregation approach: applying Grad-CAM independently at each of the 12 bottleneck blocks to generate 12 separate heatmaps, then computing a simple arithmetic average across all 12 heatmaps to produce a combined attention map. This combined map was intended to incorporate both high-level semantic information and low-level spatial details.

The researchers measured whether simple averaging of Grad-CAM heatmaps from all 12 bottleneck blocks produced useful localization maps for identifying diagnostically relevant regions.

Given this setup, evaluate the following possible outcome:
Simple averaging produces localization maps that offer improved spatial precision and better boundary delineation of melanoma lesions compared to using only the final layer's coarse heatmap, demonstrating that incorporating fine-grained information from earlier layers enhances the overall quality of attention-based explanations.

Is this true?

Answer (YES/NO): NO